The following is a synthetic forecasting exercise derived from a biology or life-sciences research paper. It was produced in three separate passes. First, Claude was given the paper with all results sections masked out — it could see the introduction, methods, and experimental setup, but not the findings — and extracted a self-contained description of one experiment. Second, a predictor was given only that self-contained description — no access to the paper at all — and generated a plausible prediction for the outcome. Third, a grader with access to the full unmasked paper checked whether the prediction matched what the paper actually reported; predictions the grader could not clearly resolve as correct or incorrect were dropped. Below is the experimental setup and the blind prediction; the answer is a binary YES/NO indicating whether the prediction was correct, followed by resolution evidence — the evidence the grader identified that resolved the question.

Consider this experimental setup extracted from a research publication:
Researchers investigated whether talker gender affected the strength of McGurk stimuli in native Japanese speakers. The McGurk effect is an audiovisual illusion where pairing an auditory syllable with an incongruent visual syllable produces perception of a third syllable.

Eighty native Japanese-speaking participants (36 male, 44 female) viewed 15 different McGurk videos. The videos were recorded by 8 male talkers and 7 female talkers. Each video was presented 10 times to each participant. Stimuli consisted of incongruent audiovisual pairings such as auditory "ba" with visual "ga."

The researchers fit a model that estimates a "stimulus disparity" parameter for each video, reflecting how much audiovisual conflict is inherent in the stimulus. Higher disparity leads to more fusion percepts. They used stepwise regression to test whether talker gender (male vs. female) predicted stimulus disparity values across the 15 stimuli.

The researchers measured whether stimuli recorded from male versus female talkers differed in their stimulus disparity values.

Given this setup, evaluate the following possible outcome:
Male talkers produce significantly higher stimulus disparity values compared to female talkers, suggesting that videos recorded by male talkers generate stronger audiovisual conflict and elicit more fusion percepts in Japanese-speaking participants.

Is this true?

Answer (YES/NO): NO